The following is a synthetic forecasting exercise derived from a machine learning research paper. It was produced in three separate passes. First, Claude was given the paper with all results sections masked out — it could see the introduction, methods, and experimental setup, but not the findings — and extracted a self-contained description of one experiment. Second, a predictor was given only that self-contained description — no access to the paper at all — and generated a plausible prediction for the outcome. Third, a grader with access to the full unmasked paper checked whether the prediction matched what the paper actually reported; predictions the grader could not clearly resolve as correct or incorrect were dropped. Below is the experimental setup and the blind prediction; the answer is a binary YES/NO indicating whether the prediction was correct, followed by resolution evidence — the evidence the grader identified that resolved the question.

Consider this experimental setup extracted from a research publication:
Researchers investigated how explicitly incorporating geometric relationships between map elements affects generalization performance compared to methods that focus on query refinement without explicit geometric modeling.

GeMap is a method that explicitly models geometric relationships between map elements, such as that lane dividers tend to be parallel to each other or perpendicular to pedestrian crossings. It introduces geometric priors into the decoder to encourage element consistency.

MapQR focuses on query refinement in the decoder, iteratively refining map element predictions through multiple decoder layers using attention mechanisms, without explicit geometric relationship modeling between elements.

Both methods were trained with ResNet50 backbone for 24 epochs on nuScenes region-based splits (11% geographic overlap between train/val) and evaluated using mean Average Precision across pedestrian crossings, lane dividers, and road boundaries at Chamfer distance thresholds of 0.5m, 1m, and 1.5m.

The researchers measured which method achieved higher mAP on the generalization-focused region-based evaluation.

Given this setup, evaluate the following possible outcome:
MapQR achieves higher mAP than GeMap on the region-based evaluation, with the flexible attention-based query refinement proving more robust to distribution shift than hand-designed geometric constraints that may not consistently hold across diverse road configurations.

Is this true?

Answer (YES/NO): NO